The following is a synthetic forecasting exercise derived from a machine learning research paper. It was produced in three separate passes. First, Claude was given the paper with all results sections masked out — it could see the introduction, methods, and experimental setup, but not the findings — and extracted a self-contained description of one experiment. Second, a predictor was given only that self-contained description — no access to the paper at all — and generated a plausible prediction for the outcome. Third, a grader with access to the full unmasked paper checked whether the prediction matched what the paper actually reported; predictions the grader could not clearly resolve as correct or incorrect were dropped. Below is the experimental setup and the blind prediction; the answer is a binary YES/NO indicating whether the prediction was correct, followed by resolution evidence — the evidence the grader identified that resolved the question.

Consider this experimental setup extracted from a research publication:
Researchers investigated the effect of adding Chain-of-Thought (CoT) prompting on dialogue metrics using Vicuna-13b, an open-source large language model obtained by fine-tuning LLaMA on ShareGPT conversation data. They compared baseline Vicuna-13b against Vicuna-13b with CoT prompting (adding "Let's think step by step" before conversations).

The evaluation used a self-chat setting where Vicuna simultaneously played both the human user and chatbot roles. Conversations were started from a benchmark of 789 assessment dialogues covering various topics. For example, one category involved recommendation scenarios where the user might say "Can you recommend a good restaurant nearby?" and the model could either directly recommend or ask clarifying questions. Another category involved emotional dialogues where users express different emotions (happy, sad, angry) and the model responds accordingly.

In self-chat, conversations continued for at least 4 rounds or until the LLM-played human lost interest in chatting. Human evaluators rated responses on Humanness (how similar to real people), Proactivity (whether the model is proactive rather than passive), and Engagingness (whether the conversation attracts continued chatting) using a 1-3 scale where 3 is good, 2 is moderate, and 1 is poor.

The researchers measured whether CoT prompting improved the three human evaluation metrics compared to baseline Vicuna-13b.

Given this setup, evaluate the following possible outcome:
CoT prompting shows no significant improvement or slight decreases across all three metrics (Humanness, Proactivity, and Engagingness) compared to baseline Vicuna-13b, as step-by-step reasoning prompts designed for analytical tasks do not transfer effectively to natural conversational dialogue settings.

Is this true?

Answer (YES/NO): YES